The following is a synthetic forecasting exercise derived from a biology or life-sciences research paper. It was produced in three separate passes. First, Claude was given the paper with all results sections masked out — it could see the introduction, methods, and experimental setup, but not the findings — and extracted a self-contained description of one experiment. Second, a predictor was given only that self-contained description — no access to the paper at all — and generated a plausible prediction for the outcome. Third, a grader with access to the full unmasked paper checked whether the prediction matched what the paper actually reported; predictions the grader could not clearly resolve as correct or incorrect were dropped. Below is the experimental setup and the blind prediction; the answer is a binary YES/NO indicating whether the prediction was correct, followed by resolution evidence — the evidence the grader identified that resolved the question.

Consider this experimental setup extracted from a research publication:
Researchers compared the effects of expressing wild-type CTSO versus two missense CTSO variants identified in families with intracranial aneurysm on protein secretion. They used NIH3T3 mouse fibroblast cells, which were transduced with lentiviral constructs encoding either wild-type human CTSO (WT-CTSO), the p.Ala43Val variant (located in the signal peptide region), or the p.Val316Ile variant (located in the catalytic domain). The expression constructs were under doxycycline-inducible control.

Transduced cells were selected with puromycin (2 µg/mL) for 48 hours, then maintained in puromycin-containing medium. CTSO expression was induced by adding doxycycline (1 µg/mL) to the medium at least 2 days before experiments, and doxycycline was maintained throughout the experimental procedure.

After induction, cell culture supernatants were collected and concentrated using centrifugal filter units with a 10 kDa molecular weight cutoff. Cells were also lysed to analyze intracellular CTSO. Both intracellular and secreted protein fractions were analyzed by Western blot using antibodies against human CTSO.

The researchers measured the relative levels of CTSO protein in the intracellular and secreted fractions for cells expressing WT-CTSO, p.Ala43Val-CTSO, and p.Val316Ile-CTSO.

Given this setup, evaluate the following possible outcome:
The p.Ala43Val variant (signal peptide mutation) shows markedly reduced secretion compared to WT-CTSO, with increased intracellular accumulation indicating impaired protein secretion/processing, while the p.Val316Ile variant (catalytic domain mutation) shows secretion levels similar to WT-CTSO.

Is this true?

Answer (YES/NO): NO